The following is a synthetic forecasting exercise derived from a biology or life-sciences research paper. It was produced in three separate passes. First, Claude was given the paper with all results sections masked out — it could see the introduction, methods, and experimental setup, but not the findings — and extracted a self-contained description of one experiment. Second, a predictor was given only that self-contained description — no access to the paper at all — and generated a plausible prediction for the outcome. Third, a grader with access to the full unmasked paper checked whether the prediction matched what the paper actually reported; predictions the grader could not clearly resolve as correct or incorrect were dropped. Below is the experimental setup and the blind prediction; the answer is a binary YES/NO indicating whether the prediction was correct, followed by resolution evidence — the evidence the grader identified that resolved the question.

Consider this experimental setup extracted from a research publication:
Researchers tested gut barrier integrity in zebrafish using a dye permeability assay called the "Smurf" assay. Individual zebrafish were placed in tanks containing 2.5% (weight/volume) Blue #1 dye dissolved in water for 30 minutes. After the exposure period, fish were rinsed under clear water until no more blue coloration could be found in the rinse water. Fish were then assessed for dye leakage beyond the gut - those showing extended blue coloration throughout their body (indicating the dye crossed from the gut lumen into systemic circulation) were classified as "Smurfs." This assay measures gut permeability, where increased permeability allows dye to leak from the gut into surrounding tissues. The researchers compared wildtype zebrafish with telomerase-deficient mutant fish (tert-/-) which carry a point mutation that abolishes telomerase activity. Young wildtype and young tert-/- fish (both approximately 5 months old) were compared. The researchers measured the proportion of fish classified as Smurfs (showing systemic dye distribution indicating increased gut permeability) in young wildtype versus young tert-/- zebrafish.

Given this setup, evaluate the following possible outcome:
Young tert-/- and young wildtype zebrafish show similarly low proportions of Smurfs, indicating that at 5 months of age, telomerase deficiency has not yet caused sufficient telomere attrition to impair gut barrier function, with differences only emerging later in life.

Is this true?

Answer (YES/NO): NO